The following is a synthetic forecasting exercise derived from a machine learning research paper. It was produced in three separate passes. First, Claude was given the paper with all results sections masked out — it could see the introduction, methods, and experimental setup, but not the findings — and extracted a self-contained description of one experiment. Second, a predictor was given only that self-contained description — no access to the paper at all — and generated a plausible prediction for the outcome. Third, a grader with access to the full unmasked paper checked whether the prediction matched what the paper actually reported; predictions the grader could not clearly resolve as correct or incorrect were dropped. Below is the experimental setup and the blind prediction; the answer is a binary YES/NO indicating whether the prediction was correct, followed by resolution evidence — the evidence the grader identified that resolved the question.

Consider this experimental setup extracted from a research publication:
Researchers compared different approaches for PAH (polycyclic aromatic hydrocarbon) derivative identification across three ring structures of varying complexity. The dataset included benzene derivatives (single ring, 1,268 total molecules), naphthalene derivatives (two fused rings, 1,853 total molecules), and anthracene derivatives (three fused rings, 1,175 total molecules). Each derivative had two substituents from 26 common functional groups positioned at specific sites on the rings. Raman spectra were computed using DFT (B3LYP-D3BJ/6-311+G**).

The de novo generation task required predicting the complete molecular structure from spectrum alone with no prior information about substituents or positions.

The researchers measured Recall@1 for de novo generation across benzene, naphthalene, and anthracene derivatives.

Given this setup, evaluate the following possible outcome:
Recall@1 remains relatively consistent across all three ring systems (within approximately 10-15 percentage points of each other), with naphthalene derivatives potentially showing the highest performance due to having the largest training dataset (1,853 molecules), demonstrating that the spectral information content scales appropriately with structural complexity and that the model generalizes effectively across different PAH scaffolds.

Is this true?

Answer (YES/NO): NO